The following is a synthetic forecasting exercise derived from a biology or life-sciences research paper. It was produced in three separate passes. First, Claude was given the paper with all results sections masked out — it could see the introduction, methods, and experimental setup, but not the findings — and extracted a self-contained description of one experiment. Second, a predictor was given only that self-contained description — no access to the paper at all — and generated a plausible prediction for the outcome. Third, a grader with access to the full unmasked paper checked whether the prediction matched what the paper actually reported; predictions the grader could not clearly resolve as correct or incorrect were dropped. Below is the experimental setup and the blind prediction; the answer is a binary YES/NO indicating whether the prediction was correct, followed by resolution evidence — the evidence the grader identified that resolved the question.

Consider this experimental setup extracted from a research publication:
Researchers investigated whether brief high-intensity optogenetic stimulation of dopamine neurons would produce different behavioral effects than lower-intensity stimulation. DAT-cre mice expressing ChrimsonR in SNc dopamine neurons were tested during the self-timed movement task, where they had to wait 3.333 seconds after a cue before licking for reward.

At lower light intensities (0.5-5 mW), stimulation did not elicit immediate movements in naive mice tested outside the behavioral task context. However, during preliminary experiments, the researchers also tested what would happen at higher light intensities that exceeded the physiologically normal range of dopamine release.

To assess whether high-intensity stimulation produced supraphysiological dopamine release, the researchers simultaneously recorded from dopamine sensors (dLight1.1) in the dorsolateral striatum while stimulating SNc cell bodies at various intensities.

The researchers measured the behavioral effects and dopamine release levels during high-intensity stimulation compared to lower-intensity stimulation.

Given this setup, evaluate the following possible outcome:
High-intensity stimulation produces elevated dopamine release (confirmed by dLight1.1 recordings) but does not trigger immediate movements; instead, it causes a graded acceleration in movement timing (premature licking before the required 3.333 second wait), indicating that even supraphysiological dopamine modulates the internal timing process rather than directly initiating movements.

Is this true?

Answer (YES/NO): NO